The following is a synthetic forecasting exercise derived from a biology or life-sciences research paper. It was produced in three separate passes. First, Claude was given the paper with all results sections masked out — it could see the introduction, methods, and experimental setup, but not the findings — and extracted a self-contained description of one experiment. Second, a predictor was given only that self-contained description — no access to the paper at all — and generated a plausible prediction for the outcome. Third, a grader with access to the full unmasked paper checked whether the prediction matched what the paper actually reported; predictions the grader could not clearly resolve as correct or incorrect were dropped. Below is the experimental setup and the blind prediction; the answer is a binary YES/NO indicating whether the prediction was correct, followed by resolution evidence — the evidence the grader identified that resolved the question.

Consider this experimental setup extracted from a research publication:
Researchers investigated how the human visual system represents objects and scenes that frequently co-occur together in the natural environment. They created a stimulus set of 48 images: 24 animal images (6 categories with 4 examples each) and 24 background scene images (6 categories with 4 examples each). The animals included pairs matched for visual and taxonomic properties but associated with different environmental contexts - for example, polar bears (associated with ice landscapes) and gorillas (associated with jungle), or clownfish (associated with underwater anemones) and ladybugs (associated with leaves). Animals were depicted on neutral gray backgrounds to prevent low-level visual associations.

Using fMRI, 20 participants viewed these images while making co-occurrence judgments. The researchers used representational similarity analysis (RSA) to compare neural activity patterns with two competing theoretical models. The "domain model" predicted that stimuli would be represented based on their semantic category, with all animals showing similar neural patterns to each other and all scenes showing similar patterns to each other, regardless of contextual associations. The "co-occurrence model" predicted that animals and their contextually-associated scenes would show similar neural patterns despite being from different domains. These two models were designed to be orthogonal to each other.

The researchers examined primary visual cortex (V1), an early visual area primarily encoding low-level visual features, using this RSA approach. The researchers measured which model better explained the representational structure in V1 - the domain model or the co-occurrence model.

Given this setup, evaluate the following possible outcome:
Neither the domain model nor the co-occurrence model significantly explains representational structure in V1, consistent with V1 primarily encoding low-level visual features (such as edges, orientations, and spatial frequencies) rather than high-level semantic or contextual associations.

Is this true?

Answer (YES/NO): YES